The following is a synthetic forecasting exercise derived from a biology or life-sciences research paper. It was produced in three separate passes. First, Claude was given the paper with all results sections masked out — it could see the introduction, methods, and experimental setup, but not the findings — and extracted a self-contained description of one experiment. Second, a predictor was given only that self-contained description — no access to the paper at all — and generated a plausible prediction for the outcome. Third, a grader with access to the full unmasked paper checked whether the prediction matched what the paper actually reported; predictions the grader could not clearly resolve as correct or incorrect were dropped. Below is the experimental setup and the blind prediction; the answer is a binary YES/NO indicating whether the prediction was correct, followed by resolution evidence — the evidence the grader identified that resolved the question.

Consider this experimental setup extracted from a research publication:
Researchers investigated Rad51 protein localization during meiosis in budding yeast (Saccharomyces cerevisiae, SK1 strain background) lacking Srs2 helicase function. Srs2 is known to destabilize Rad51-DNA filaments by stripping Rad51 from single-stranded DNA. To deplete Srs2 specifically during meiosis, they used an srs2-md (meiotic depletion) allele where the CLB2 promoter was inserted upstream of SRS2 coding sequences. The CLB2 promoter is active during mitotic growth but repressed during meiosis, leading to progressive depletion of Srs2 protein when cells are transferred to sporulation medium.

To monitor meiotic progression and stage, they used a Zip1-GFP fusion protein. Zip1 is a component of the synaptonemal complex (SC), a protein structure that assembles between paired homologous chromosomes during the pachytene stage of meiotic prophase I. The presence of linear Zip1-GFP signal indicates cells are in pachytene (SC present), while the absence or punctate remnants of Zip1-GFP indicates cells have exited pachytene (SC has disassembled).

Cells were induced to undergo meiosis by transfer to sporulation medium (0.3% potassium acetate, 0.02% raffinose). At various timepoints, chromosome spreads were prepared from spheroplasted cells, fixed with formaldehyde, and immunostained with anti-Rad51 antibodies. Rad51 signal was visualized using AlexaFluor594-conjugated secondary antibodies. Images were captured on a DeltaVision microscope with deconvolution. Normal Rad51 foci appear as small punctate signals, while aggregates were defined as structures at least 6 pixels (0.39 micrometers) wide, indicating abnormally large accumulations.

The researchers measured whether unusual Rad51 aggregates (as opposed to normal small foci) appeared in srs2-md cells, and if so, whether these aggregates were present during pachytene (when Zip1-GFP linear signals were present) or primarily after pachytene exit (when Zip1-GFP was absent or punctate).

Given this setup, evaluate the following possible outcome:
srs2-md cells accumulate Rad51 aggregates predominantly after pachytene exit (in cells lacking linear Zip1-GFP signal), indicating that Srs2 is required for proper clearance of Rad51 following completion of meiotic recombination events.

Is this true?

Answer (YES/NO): YES